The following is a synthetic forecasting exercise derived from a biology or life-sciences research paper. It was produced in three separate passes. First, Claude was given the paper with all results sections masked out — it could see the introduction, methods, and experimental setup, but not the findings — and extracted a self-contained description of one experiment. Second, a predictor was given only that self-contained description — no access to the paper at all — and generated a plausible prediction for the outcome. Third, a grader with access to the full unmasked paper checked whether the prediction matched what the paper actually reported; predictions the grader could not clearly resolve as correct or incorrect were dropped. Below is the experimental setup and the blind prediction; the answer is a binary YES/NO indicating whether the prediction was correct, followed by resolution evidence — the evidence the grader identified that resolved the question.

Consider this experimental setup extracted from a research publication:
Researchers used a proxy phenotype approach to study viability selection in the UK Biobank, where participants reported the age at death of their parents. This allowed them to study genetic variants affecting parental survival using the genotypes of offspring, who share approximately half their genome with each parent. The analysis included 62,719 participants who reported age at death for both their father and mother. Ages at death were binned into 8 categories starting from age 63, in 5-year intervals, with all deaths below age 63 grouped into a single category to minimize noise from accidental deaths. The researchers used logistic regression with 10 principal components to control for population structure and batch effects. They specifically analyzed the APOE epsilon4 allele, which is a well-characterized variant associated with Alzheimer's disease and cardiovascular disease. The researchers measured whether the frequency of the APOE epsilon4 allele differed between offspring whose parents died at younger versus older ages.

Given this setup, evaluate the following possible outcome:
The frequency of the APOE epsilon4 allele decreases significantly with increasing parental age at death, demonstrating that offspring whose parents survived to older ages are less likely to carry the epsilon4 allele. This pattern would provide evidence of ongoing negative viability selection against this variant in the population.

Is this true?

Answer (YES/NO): NO